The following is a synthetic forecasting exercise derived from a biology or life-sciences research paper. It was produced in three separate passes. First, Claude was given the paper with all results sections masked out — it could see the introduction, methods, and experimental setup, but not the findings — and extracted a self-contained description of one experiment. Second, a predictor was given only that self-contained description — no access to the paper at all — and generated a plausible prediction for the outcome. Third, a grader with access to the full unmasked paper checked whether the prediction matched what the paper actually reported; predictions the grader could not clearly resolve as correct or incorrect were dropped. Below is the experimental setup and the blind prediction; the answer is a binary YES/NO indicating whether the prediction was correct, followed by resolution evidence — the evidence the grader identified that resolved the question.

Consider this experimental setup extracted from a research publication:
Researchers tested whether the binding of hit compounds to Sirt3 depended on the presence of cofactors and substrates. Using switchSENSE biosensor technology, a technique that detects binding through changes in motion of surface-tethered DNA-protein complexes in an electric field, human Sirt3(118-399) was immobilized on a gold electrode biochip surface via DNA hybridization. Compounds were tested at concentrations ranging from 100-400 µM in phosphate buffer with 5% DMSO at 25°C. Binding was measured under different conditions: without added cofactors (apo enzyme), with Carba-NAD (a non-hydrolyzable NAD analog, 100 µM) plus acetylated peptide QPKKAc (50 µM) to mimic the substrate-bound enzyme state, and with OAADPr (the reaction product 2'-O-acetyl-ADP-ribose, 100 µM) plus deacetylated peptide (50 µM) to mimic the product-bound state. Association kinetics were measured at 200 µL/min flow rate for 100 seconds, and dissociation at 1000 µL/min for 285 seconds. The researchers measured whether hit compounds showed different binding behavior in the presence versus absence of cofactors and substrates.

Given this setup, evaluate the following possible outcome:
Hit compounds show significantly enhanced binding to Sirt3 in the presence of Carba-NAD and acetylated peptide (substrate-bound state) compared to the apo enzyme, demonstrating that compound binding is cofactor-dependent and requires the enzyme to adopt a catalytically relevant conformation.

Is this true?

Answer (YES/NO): NO